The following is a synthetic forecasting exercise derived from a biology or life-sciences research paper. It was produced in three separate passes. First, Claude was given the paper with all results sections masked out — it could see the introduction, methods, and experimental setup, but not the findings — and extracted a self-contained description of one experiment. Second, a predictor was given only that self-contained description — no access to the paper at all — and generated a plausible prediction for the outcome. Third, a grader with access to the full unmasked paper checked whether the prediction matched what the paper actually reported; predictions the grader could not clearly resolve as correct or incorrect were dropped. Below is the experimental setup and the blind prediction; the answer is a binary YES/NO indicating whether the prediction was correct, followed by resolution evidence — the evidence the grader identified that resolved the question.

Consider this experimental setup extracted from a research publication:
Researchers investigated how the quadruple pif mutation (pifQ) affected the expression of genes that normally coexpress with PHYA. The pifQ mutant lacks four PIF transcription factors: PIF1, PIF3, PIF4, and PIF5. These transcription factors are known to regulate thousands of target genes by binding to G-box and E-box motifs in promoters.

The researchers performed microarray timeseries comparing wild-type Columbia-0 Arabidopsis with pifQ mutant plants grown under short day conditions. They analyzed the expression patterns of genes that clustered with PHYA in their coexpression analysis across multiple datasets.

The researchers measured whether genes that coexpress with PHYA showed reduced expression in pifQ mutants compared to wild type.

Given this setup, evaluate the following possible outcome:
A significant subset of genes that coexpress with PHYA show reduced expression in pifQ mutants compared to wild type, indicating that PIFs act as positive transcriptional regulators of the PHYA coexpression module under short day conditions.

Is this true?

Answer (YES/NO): YES